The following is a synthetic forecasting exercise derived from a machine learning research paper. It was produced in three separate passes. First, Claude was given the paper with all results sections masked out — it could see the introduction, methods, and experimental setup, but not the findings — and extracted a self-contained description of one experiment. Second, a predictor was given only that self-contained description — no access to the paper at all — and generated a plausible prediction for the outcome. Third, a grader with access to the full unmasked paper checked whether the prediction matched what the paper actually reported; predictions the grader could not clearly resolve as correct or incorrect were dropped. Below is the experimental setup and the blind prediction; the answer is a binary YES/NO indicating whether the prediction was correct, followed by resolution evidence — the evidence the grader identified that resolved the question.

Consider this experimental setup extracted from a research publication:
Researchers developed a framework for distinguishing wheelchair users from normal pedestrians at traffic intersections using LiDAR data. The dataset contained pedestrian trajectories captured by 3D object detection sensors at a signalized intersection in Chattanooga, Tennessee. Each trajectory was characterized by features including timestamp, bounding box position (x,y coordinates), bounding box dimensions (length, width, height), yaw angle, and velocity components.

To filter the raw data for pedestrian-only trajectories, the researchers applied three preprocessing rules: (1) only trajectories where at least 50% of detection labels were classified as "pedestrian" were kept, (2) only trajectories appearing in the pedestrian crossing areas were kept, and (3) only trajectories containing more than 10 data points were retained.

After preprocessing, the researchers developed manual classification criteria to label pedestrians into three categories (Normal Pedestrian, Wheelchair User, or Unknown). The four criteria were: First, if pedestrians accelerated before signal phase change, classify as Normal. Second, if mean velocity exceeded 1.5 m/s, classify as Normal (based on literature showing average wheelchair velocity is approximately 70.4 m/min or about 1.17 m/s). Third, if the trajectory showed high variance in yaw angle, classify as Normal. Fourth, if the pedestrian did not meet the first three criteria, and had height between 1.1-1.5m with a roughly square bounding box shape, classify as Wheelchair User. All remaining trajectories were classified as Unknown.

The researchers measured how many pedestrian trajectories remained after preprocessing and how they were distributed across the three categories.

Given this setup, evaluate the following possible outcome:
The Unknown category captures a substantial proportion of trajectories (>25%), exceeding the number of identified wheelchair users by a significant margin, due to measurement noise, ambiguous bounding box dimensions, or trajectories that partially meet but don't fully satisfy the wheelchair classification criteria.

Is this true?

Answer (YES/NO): NO